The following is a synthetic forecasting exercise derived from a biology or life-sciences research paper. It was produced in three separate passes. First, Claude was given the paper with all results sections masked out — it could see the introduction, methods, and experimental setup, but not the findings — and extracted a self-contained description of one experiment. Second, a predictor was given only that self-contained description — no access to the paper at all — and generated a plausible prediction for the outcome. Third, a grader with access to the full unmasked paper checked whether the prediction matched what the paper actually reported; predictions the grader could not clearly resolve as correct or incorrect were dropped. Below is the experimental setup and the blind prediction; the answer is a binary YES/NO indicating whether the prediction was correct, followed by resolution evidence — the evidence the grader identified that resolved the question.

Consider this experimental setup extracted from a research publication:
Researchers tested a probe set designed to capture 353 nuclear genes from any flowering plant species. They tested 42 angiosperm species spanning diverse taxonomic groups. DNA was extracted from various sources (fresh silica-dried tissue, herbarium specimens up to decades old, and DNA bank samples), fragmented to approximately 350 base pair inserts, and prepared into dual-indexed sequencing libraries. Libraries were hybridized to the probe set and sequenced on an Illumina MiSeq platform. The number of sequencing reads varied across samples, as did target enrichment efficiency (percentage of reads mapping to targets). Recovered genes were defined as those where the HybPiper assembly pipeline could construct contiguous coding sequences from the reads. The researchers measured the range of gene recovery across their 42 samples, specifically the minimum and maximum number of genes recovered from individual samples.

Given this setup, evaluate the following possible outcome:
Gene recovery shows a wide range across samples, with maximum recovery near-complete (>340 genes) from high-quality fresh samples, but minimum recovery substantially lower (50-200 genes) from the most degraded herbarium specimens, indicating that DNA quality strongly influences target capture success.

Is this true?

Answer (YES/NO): NO